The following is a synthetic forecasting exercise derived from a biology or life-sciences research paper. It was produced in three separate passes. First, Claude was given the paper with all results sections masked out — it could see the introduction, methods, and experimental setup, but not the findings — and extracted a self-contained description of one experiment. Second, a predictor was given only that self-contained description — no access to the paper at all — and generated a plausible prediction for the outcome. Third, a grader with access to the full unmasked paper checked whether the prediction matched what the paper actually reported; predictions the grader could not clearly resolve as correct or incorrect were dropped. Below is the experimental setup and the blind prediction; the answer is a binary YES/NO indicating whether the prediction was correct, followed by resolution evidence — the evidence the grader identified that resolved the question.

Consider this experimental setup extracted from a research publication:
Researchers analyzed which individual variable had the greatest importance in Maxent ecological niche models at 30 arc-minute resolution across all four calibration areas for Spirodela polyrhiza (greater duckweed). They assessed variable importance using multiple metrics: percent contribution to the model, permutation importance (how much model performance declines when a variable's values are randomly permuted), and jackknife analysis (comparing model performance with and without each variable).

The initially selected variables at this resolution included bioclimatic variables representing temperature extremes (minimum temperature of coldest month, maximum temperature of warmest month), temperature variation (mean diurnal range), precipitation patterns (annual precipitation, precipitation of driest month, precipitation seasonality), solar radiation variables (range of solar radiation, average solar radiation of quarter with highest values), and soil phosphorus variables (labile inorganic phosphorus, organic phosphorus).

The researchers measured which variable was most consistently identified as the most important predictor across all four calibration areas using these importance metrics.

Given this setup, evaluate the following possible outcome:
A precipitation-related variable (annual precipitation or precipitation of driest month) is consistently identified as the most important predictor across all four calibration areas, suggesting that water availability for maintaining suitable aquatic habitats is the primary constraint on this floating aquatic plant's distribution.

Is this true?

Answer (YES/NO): NO